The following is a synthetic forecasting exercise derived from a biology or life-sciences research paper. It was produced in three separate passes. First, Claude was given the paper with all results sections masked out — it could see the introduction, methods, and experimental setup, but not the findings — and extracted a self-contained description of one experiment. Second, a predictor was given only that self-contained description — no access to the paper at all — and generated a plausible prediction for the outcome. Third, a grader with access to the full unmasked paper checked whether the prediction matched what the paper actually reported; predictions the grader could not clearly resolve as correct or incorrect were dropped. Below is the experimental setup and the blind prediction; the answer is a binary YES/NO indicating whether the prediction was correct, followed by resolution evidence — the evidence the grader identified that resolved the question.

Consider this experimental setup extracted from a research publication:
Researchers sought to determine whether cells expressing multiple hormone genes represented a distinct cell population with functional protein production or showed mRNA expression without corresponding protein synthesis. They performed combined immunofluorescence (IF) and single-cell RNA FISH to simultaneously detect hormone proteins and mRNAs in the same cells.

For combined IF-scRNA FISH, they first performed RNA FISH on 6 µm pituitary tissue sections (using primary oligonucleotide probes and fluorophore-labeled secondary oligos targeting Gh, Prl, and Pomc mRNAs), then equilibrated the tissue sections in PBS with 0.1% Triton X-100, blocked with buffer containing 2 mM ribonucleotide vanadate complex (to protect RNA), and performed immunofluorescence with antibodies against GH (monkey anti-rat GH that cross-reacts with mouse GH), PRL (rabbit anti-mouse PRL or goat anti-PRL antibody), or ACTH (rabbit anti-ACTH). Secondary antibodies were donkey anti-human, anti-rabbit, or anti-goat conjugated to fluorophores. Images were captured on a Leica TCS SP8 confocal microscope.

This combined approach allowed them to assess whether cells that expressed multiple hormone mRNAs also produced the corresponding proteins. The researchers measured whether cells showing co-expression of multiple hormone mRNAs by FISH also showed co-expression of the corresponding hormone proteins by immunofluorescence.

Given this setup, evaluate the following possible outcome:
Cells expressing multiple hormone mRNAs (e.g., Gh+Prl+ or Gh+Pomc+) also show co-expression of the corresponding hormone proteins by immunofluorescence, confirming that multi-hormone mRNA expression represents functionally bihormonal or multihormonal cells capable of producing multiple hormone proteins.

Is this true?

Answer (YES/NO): YES